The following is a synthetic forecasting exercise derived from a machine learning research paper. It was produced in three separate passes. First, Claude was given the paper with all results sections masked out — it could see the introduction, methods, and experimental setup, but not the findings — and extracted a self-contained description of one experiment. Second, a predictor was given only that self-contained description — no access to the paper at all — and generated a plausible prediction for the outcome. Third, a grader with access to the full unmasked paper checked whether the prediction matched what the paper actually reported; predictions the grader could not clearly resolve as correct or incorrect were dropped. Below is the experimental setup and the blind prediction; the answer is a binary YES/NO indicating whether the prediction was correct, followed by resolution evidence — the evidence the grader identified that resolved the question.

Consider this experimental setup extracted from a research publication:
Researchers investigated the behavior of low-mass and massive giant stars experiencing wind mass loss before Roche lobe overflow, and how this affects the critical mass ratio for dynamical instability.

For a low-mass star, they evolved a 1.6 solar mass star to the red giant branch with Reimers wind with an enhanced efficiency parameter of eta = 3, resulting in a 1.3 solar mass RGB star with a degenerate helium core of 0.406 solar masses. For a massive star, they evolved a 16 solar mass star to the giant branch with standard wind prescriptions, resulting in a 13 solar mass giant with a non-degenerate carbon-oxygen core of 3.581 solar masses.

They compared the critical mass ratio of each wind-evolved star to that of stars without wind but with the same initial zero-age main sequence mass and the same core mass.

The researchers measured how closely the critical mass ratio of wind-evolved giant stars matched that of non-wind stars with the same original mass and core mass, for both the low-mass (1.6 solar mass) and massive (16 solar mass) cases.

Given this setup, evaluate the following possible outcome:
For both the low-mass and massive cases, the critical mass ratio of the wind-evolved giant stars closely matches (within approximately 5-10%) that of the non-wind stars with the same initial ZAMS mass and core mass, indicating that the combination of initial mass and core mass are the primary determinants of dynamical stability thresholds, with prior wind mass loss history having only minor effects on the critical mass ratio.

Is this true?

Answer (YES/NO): YES